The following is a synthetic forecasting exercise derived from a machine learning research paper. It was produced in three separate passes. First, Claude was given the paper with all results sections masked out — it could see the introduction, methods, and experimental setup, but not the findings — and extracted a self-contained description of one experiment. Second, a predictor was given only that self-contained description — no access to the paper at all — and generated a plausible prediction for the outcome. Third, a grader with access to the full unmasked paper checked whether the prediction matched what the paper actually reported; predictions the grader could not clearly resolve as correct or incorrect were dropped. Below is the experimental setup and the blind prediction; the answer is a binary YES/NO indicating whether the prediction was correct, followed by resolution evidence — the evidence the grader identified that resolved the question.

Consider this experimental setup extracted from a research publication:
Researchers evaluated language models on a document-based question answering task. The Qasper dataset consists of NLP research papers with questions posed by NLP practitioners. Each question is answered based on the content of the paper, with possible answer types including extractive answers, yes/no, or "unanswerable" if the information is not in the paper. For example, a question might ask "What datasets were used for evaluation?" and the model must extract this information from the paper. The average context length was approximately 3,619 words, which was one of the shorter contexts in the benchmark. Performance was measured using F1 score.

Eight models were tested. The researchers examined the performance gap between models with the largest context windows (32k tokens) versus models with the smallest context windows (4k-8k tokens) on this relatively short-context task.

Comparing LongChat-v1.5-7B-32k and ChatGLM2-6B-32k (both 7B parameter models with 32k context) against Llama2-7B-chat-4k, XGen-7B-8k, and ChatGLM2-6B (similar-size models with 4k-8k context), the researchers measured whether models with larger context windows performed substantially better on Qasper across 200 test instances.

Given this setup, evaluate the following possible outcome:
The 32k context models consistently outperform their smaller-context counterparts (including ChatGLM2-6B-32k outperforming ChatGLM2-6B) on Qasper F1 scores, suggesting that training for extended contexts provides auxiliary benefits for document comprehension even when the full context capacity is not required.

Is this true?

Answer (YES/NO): YES